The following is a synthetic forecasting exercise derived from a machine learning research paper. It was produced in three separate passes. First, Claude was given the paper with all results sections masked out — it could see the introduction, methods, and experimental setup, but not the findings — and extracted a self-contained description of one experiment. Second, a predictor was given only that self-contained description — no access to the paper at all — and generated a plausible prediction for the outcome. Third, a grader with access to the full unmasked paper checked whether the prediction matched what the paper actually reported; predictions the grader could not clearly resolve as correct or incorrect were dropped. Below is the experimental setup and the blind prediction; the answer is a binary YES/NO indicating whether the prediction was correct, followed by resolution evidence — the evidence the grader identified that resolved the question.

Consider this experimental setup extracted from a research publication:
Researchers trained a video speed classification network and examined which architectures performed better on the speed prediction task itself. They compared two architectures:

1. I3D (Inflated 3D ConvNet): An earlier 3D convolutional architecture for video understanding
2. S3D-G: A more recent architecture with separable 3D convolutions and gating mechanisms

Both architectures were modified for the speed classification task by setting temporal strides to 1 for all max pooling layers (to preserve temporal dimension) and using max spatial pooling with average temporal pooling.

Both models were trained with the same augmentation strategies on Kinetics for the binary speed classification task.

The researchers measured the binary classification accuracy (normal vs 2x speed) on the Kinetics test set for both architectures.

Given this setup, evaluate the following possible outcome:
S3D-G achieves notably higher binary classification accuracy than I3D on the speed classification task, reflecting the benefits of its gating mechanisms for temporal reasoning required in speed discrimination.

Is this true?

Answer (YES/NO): NO